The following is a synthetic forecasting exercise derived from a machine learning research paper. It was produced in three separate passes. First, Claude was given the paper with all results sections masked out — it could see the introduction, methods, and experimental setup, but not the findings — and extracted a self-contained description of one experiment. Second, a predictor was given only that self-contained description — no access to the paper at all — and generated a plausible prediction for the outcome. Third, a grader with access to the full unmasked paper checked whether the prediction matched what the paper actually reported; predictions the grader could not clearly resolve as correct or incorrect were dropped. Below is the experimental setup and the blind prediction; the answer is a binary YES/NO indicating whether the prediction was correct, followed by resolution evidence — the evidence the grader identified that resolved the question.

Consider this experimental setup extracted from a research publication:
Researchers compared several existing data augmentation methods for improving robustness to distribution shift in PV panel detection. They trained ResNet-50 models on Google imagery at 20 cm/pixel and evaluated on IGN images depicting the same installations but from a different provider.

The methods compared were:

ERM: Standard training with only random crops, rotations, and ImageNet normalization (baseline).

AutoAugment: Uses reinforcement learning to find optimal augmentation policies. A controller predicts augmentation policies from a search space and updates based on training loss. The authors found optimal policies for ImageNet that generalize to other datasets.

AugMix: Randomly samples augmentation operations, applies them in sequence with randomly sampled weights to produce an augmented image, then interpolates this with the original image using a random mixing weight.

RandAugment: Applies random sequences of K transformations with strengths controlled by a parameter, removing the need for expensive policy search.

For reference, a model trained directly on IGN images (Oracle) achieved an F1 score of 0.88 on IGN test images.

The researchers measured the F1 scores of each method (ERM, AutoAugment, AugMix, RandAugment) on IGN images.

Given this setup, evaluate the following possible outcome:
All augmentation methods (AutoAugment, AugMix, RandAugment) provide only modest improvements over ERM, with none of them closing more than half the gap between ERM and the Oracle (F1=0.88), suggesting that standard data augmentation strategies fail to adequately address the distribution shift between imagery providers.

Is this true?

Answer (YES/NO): YES